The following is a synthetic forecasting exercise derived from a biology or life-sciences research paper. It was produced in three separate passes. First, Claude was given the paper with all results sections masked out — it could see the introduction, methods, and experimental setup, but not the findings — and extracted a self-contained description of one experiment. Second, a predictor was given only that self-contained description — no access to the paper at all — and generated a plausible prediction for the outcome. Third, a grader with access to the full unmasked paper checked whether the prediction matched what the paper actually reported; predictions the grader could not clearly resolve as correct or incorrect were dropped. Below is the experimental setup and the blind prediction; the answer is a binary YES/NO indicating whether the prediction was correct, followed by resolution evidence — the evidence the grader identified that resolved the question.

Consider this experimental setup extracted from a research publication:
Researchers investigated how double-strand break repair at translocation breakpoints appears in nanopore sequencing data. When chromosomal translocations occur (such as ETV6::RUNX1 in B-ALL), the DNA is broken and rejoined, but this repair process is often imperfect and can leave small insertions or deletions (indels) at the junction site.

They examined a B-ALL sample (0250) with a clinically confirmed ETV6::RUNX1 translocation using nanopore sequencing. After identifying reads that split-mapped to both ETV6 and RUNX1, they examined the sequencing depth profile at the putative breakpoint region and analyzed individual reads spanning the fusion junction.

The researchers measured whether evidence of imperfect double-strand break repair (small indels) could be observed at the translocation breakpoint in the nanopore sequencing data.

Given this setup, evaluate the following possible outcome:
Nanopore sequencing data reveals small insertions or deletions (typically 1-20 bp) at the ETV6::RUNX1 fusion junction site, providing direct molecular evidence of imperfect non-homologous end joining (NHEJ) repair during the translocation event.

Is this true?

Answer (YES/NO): YES